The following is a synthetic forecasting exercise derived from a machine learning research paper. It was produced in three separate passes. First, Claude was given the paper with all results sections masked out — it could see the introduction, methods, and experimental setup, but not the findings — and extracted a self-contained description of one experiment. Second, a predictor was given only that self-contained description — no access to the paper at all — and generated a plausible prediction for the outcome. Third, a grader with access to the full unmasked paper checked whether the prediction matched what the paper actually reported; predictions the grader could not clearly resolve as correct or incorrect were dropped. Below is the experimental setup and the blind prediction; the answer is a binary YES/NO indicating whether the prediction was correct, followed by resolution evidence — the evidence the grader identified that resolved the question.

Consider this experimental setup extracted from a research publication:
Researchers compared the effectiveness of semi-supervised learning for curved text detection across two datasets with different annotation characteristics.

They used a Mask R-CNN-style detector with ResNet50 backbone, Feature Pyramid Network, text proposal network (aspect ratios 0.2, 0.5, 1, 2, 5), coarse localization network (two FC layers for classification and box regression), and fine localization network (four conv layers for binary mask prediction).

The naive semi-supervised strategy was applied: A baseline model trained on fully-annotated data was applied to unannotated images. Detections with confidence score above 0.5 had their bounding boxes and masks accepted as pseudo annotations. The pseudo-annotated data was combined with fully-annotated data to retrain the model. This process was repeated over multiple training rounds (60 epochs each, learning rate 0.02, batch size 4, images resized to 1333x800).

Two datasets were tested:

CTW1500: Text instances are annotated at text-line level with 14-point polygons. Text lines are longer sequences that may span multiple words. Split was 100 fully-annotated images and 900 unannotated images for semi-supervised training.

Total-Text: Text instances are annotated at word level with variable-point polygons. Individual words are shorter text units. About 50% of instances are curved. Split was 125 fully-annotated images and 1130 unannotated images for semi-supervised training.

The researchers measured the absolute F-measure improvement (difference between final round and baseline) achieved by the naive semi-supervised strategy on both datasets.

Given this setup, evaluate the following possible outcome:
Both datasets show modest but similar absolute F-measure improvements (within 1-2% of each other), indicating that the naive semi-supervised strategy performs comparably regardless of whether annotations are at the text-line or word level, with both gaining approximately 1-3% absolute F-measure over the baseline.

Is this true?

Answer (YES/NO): NO